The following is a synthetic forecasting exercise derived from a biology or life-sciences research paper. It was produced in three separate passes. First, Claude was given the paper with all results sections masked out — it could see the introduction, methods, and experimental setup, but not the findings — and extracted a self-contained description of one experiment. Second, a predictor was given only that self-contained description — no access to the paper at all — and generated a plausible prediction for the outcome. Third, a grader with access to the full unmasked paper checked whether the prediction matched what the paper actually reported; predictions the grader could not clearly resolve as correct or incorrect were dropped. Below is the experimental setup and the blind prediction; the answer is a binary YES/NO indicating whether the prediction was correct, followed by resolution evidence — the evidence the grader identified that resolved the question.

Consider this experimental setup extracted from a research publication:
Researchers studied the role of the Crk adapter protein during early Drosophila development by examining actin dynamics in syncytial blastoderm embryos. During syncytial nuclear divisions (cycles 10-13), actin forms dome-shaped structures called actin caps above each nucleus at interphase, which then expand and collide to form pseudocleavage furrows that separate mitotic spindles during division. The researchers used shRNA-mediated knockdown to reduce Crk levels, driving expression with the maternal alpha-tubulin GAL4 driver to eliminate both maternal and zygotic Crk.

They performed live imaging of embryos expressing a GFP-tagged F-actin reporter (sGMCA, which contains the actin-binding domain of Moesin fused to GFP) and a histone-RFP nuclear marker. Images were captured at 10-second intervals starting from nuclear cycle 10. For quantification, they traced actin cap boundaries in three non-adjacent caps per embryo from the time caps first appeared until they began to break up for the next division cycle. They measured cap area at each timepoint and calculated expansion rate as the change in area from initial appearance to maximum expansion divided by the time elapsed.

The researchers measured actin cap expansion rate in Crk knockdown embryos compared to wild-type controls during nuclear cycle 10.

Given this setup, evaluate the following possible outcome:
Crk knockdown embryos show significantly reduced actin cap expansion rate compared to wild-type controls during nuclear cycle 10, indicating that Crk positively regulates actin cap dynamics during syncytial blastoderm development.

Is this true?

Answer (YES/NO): YES